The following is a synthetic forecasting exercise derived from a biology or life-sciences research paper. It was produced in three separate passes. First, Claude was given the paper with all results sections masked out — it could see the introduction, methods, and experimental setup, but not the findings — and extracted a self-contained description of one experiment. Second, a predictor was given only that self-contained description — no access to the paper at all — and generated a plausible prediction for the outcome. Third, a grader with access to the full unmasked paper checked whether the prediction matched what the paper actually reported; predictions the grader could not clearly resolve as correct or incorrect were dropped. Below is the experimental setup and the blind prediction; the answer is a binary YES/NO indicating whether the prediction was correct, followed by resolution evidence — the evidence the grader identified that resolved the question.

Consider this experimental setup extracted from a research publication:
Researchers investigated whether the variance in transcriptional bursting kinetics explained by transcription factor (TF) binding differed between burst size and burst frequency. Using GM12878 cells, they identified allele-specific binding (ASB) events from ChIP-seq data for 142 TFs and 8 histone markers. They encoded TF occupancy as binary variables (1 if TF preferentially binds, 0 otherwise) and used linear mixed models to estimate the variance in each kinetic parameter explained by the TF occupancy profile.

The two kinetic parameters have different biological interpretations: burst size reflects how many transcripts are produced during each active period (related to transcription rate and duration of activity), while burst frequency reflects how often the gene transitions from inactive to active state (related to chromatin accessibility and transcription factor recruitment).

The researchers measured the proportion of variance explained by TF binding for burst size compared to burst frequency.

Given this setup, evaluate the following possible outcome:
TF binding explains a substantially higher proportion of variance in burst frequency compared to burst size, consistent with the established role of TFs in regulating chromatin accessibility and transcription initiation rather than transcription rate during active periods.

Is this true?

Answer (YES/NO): YES